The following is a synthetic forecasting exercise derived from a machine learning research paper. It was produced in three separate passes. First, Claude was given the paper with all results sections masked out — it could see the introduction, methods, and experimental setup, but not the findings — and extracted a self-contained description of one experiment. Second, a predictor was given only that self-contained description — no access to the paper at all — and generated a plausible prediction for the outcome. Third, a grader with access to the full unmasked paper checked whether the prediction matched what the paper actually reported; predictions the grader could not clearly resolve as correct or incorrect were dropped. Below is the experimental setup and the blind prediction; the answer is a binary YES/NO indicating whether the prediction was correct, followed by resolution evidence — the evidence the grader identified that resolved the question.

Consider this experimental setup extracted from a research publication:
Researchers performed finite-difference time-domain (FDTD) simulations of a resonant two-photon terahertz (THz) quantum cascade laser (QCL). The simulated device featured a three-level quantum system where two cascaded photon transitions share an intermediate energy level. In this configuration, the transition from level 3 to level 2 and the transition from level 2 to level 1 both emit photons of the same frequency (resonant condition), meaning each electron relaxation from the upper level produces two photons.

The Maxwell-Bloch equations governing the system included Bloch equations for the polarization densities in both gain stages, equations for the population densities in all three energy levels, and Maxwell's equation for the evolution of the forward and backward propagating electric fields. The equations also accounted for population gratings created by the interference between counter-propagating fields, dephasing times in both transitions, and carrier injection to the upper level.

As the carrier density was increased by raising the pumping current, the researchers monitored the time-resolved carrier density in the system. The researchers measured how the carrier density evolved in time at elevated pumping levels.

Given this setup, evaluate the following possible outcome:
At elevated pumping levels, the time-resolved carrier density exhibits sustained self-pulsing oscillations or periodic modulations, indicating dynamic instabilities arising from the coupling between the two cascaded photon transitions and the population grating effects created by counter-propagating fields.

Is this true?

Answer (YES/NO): YES